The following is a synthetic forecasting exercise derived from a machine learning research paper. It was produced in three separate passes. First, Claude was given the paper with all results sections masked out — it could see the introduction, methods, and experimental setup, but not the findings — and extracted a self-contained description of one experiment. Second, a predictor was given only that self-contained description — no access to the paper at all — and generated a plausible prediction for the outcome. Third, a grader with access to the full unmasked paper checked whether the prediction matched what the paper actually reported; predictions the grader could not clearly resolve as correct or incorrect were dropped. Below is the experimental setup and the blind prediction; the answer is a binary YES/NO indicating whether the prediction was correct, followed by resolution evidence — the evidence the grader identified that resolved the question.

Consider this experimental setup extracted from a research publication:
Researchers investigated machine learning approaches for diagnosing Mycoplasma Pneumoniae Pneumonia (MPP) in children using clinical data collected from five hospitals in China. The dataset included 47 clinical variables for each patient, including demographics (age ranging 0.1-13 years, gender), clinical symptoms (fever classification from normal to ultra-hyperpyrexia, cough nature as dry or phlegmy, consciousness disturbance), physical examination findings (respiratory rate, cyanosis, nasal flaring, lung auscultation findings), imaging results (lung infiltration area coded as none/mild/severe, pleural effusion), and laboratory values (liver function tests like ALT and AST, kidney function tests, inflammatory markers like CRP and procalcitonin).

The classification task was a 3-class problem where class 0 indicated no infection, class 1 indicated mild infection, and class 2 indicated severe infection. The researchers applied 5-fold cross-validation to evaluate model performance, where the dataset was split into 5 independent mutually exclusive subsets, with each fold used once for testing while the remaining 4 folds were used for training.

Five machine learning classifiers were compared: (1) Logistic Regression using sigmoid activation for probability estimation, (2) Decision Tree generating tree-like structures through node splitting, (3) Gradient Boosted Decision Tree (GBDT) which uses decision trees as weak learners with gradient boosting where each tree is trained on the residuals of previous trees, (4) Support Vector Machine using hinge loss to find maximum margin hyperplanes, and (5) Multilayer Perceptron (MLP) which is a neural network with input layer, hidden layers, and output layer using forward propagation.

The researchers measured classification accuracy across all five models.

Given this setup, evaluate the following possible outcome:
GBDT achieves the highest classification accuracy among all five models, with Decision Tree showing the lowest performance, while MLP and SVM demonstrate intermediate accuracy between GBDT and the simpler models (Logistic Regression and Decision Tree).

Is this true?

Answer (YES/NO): NO